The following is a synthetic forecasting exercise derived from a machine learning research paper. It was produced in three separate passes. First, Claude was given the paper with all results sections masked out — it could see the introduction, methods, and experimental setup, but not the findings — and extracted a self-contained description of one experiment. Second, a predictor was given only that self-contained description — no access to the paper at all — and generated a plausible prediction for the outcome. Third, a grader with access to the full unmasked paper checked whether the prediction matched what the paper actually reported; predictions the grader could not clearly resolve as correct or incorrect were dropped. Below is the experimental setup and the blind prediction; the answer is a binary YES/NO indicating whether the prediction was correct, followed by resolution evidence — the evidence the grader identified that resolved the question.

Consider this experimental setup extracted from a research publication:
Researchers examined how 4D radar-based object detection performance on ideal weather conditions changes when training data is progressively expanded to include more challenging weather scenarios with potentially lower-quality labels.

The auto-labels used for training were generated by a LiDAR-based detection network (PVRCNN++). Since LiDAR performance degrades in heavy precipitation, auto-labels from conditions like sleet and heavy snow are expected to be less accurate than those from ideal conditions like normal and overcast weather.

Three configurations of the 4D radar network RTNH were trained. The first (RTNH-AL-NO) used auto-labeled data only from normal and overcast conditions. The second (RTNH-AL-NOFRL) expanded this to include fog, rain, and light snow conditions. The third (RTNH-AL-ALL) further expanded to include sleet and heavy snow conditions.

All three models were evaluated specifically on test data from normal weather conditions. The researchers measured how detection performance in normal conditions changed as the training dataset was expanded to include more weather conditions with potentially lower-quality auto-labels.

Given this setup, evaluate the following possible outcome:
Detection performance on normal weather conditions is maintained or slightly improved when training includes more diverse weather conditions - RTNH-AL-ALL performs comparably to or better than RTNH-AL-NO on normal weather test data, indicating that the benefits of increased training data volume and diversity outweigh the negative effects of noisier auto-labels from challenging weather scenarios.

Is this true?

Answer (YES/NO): YES